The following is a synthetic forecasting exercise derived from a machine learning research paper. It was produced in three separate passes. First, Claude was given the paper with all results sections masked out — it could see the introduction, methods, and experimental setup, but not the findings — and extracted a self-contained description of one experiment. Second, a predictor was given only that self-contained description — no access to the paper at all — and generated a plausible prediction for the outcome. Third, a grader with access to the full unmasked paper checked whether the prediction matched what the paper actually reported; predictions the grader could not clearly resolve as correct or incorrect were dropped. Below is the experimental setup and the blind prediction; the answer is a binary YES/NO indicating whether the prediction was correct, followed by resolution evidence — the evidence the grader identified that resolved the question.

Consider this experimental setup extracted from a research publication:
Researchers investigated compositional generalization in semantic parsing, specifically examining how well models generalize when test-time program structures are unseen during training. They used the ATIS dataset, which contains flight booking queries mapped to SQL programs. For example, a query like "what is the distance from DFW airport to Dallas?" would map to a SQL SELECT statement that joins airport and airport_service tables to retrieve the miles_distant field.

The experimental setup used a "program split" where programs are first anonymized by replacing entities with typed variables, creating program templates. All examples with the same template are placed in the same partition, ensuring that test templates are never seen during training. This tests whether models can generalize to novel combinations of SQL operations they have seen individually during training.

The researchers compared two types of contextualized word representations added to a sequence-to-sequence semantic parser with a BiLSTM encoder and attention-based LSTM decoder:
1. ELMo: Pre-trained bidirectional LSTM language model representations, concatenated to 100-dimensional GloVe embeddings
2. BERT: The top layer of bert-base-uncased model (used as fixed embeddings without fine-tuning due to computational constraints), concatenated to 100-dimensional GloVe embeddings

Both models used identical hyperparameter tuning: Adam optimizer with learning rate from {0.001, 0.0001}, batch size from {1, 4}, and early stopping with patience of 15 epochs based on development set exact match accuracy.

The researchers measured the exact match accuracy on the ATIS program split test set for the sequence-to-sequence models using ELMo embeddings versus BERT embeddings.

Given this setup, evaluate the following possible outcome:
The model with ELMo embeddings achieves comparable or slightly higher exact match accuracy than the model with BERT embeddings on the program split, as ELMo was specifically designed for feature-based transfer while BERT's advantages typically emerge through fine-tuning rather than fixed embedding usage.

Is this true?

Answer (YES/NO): NO